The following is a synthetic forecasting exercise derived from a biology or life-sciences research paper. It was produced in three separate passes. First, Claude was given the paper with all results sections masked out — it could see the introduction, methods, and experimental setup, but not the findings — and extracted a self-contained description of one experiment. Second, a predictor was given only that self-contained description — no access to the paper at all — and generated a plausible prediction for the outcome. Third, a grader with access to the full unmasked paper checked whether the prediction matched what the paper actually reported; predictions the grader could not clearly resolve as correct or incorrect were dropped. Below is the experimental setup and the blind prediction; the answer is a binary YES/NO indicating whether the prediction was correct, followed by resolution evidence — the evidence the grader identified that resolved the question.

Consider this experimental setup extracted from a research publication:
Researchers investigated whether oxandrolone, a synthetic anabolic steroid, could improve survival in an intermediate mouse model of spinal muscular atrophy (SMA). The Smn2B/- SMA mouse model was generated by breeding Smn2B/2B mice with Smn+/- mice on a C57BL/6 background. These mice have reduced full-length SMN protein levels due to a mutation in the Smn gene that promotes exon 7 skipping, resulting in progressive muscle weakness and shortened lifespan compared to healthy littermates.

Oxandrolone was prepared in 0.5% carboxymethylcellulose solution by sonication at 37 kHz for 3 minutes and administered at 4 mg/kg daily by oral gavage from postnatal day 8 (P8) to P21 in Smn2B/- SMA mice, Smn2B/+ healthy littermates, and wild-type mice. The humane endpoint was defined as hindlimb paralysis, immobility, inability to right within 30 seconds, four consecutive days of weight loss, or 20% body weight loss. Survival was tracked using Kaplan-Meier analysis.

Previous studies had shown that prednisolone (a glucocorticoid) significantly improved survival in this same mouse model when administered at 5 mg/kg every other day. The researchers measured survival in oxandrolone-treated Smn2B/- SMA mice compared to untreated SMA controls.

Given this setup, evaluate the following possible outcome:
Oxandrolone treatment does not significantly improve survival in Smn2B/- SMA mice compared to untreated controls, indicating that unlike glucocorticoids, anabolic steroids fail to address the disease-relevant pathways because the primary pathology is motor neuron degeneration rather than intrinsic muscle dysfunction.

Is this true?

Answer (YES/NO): NO